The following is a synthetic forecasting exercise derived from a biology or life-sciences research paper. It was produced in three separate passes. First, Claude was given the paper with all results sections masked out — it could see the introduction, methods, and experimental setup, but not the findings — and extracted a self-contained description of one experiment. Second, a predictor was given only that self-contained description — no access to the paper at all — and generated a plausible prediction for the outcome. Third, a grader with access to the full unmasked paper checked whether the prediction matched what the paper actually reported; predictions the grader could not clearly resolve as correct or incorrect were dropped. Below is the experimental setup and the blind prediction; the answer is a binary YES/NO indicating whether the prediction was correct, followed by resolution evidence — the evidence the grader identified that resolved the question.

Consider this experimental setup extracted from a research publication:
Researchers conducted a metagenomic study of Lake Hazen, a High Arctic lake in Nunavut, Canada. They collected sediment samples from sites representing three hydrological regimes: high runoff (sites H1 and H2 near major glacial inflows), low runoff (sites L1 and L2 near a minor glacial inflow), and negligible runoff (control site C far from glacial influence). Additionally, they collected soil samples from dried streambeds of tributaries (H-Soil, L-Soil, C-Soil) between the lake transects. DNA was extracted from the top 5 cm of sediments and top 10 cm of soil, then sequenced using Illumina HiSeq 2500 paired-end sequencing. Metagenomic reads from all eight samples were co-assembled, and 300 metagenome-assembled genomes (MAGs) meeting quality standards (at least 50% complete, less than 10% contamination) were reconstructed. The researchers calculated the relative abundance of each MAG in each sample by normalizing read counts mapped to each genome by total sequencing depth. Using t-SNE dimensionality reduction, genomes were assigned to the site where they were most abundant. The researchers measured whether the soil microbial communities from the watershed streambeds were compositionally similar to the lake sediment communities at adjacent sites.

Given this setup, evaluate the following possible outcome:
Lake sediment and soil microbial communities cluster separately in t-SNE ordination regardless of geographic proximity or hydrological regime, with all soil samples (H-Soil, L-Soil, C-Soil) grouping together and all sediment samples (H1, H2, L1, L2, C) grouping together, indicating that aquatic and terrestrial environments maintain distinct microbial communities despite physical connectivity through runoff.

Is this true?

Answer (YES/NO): NO